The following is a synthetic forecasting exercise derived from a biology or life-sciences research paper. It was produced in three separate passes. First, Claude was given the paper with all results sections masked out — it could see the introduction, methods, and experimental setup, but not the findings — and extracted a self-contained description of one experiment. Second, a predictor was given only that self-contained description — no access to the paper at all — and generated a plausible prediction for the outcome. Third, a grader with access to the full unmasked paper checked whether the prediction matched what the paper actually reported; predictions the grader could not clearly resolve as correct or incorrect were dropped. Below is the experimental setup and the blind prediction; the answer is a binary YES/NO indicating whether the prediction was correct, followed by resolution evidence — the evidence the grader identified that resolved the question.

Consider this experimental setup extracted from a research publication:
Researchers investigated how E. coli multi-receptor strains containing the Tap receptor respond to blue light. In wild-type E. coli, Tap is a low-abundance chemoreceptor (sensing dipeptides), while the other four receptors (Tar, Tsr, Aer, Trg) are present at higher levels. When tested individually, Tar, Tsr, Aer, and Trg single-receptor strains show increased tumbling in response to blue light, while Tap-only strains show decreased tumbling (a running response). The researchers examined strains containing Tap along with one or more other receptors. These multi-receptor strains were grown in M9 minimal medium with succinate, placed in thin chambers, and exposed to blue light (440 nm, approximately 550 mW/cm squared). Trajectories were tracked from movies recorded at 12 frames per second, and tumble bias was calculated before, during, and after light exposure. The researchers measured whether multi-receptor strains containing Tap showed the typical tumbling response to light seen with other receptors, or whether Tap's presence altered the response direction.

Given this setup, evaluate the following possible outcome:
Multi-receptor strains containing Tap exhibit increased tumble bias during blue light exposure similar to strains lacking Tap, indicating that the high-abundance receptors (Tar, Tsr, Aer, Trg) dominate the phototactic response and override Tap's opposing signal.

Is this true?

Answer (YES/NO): NO